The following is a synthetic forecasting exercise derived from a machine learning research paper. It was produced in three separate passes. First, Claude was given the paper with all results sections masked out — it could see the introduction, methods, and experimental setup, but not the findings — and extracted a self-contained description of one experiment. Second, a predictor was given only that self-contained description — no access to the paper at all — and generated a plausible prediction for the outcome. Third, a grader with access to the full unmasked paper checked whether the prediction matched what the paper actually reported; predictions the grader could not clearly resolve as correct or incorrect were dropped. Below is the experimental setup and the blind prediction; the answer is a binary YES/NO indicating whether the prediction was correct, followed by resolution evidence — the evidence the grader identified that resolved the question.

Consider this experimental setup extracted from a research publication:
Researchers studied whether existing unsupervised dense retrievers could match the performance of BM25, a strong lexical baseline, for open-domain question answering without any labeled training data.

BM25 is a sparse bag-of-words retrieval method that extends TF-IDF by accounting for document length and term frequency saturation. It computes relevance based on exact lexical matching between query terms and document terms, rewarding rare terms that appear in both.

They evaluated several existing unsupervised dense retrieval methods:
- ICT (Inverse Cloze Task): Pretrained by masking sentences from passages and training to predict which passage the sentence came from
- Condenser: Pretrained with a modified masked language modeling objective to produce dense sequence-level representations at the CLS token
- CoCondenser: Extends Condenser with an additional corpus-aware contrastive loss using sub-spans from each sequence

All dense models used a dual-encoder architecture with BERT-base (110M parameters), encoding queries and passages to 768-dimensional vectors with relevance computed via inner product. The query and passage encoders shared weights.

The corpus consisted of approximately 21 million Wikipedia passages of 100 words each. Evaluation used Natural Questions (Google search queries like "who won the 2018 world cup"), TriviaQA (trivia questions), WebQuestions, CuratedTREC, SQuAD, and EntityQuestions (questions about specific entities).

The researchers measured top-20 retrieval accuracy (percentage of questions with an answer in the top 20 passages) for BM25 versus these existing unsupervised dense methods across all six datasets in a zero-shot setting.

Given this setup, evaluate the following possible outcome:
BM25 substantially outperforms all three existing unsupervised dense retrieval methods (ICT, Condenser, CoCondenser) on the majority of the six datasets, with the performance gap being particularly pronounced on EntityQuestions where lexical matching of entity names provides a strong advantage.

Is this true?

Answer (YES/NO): YES